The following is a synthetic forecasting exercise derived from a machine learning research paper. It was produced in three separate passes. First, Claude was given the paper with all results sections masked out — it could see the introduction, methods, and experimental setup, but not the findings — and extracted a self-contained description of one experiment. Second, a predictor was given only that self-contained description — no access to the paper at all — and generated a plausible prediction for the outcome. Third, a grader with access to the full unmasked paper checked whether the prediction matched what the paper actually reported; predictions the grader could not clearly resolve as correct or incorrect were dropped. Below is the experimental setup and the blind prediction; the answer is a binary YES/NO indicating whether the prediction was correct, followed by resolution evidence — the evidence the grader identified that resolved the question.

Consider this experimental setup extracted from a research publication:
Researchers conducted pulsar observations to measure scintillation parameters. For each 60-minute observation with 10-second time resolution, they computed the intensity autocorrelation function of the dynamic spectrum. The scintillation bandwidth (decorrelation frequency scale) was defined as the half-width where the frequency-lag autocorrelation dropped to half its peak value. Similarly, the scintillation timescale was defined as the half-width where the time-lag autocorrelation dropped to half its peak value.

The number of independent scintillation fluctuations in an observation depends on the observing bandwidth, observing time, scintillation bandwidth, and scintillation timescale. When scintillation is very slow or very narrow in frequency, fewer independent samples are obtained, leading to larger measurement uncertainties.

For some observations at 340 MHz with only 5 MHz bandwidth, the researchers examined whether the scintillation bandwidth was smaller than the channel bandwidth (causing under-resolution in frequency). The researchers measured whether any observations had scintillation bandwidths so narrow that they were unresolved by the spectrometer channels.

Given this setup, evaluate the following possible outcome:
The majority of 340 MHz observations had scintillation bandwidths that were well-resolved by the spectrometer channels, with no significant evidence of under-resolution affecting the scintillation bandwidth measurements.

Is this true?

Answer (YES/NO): NO